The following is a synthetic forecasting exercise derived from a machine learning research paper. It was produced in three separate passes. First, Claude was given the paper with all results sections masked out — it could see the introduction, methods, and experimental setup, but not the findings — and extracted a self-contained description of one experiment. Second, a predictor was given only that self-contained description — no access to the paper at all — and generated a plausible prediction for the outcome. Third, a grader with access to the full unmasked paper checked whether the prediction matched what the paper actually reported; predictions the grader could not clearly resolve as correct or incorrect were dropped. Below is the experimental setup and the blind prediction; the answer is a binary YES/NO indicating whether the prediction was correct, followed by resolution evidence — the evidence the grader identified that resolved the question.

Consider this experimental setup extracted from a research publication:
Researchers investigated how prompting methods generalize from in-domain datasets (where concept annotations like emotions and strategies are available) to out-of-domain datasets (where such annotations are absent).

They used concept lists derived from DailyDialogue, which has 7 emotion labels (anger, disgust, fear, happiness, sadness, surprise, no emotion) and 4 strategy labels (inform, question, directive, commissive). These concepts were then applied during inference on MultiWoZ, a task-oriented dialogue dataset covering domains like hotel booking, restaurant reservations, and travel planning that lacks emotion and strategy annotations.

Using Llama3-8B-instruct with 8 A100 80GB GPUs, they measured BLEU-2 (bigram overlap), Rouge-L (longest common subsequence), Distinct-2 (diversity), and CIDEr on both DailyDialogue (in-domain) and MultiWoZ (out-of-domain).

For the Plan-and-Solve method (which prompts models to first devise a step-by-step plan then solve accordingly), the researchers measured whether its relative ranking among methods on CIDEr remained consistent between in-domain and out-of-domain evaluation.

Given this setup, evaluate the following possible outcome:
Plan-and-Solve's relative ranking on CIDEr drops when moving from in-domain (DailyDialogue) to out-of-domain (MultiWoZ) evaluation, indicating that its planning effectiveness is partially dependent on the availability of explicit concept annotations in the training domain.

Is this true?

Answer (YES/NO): NO